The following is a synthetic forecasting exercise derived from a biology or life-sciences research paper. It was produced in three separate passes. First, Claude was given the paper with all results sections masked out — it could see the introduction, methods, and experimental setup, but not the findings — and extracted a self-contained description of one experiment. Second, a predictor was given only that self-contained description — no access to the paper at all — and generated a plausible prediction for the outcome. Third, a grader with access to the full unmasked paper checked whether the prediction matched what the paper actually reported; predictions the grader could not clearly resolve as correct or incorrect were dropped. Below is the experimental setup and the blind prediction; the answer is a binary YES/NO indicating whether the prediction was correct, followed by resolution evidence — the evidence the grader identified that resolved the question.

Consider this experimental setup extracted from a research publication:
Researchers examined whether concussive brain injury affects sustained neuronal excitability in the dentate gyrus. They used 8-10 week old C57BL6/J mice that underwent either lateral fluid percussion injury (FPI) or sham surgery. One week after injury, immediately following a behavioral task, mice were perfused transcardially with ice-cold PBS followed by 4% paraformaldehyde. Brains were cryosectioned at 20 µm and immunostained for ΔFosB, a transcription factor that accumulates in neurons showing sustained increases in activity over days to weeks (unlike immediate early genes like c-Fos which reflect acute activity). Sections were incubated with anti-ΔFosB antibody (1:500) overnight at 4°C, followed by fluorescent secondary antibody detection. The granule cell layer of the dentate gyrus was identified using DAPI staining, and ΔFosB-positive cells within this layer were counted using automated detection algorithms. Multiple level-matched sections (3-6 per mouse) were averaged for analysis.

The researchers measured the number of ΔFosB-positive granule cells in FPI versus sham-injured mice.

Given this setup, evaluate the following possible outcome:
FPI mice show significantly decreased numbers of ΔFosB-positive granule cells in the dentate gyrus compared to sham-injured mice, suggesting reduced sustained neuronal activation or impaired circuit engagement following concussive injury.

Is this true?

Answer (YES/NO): NO